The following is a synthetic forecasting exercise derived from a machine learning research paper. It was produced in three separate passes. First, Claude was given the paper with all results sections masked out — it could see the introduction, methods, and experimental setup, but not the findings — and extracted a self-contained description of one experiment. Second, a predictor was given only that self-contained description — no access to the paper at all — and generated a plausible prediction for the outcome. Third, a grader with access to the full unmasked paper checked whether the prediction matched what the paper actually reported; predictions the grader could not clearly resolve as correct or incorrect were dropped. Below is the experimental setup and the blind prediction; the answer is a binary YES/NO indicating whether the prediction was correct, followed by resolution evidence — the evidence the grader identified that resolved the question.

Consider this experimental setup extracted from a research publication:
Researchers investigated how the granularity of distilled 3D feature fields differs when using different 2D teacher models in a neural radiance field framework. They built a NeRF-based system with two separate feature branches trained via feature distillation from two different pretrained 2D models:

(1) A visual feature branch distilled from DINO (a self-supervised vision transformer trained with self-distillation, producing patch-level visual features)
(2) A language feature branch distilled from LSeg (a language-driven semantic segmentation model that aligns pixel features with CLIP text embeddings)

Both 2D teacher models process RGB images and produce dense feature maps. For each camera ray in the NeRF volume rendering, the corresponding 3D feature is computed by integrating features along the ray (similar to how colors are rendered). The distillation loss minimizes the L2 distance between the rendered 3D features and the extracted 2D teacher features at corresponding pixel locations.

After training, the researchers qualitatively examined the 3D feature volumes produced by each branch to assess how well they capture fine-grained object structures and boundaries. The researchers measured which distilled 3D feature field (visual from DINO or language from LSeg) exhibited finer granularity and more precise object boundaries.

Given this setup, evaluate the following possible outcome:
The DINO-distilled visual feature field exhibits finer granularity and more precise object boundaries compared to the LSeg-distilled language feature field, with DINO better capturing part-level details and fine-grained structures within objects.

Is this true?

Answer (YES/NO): YES